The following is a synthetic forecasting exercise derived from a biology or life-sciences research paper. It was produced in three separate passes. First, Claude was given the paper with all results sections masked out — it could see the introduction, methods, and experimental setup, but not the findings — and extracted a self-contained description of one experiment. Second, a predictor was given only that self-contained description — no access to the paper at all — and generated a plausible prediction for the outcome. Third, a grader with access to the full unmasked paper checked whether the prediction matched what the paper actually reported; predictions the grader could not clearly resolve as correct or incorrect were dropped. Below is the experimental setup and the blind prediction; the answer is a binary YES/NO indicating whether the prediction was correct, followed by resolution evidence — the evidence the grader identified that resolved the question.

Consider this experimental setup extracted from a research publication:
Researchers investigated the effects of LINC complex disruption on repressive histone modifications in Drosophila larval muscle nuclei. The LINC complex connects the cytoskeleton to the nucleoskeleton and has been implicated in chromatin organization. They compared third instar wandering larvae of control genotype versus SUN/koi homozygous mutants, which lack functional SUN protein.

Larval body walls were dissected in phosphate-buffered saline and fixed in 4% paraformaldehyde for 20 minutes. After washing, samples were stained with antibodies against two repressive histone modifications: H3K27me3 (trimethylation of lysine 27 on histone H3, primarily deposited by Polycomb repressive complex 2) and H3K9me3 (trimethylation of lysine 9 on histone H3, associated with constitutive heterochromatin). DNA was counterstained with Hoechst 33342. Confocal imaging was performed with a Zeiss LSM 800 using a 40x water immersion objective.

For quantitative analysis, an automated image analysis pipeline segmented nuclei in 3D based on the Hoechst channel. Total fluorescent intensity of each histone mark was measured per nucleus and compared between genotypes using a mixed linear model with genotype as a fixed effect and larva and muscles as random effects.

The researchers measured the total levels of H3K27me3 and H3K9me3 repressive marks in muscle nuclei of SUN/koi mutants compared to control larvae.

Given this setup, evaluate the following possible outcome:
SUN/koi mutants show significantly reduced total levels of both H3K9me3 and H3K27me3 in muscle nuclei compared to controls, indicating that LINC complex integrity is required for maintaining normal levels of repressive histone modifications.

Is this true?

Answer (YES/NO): NO